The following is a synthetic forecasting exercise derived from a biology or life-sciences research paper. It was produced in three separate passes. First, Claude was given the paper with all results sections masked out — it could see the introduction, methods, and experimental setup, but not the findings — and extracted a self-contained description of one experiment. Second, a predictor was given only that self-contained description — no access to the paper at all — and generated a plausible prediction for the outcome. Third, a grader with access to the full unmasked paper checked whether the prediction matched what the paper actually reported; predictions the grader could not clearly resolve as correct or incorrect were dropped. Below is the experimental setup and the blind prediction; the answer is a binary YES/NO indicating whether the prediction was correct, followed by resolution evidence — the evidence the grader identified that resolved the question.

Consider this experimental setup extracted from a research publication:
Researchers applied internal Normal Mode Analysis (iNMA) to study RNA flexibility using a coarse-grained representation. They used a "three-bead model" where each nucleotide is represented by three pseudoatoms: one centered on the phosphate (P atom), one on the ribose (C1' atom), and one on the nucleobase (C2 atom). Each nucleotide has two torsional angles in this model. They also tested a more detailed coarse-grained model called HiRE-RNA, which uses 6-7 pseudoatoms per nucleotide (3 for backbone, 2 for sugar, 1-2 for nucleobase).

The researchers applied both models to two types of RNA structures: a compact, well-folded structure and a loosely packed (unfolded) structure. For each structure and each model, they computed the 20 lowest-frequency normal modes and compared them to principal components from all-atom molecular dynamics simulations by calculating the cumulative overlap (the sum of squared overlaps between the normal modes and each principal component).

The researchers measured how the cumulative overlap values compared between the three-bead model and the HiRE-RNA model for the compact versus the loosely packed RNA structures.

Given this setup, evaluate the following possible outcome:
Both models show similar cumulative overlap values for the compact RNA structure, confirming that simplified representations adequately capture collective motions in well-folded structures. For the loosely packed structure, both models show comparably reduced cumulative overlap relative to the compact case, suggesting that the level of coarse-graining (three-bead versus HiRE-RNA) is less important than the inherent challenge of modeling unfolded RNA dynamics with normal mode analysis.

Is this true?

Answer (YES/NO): YES